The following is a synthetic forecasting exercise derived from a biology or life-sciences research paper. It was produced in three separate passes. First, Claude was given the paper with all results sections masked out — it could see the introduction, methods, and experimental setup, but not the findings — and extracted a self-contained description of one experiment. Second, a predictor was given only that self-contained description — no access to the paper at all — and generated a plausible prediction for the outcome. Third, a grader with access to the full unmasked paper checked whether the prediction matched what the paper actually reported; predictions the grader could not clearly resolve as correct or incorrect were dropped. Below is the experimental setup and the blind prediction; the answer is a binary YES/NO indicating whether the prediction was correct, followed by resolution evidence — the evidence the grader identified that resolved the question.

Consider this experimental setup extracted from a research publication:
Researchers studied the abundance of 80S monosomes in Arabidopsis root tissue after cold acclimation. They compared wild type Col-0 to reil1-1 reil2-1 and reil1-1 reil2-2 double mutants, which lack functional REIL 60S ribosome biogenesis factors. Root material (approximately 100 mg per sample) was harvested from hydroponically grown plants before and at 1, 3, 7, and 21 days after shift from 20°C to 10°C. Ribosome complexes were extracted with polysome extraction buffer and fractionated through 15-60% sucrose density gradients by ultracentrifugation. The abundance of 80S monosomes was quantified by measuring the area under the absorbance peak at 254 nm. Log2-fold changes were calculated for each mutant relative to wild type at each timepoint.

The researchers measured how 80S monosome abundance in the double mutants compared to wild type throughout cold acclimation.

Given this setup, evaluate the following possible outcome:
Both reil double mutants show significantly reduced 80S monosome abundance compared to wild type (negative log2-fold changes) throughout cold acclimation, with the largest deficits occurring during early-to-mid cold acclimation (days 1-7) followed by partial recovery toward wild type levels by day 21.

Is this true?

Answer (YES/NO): NO